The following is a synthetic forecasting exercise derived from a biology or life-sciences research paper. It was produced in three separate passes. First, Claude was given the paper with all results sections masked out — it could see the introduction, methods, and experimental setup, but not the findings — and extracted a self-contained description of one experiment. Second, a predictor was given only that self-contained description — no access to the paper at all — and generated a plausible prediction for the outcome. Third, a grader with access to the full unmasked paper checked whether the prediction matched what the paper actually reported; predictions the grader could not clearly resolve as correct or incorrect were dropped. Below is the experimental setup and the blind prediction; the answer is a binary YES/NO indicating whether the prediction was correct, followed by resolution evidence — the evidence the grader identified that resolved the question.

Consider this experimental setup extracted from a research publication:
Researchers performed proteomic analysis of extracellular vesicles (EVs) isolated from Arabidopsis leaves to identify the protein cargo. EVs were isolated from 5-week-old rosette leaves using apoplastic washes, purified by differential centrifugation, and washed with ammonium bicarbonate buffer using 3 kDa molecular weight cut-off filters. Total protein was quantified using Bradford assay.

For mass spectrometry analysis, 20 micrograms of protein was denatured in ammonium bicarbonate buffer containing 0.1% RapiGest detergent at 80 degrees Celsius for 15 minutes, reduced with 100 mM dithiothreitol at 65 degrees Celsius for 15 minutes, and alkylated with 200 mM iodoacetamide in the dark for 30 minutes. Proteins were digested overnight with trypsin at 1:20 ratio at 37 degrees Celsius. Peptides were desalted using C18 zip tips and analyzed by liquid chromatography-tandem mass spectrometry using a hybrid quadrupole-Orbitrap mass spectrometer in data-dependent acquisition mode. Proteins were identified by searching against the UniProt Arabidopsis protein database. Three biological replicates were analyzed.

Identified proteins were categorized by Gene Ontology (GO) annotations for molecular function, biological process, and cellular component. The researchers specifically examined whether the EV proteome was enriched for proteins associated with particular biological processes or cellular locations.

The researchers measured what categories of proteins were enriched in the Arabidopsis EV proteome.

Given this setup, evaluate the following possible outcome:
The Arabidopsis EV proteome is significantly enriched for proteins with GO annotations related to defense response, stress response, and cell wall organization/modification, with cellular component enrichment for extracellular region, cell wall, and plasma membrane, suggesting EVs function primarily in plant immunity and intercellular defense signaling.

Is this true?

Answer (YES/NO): NO